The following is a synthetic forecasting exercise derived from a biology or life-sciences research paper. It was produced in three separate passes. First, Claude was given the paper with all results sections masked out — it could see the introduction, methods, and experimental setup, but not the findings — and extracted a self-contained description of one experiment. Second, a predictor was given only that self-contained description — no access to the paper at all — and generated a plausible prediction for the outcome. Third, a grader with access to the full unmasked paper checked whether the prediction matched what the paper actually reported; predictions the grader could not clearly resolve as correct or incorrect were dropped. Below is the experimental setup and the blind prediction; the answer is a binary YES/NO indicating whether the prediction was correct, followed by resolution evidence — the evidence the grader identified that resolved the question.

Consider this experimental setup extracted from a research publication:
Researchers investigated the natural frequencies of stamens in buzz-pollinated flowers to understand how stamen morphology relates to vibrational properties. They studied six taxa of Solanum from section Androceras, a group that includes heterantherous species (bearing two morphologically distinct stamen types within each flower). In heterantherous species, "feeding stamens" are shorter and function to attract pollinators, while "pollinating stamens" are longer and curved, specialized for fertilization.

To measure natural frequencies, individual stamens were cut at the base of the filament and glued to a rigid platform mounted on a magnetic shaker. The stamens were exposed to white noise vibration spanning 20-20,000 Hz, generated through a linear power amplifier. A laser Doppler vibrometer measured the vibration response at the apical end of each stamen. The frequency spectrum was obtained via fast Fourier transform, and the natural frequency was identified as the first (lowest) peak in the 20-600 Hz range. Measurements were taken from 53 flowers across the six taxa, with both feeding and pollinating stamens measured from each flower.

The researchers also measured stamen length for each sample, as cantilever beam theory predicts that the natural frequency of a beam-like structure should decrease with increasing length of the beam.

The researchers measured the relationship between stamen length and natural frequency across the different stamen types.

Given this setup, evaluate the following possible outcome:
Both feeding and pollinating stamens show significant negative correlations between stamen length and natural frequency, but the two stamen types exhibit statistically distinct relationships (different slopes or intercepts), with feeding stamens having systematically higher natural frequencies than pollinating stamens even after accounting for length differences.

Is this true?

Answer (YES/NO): NO